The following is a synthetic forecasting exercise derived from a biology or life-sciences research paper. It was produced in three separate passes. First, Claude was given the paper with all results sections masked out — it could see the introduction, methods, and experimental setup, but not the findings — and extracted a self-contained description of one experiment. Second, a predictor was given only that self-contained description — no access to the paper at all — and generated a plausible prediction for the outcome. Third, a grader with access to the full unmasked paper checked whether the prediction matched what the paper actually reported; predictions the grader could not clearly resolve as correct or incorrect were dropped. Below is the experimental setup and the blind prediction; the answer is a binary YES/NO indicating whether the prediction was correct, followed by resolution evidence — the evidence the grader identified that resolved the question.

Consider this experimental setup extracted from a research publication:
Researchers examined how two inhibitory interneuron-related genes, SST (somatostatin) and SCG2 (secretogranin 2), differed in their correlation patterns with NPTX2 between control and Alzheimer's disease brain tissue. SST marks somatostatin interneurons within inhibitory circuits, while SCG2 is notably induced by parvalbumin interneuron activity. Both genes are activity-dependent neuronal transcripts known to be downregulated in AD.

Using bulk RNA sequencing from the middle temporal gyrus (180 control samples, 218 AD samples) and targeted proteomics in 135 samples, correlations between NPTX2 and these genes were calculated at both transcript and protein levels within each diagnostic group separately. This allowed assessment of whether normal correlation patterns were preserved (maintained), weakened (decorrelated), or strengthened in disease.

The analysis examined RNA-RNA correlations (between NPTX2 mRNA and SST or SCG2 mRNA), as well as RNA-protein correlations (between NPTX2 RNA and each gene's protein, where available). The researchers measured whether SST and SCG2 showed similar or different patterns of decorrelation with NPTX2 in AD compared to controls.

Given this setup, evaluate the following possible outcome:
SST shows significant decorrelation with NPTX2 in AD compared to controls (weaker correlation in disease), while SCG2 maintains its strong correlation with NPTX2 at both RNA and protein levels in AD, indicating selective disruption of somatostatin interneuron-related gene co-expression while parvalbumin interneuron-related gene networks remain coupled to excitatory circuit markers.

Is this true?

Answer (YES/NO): NO